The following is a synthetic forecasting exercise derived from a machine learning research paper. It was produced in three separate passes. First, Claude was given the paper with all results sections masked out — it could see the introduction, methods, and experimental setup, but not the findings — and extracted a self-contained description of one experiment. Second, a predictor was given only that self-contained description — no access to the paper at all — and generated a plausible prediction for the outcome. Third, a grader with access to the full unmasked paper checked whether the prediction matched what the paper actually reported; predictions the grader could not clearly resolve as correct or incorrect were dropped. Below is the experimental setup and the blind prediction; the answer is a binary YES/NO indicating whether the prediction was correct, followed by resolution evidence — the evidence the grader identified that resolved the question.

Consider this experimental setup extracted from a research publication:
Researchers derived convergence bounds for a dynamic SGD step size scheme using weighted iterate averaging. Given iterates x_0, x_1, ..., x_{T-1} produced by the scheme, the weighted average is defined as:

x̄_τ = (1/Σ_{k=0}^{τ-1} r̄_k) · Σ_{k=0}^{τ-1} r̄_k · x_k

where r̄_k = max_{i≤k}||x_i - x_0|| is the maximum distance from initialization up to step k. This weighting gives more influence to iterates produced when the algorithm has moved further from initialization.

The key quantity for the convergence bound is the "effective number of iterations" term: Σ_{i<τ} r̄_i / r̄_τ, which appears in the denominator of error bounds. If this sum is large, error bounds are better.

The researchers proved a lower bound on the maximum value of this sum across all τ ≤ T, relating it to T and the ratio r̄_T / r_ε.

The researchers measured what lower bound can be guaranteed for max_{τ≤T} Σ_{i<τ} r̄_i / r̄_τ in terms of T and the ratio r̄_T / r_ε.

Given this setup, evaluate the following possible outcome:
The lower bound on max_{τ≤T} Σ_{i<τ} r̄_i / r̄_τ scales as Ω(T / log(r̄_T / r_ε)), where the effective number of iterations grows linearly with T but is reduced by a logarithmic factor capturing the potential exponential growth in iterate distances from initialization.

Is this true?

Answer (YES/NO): YES